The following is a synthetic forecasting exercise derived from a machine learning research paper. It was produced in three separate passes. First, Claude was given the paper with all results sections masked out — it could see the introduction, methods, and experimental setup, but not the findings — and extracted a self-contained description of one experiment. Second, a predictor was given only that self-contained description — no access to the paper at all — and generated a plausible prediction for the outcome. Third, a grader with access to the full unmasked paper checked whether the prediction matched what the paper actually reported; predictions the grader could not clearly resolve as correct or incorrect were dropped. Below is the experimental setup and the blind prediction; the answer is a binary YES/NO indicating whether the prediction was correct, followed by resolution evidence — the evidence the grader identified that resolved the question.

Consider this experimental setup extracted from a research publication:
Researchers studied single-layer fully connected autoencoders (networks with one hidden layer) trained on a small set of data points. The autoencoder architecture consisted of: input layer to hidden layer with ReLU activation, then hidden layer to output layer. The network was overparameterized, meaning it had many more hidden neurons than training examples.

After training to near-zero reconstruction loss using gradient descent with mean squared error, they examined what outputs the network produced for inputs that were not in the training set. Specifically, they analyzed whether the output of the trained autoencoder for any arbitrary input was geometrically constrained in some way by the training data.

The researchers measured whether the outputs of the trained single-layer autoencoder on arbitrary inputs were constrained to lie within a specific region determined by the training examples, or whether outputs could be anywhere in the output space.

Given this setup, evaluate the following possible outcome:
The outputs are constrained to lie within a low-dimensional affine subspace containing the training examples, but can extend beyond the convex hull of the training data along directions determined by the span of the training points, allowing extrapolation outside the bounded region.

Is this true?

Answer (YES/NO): NO